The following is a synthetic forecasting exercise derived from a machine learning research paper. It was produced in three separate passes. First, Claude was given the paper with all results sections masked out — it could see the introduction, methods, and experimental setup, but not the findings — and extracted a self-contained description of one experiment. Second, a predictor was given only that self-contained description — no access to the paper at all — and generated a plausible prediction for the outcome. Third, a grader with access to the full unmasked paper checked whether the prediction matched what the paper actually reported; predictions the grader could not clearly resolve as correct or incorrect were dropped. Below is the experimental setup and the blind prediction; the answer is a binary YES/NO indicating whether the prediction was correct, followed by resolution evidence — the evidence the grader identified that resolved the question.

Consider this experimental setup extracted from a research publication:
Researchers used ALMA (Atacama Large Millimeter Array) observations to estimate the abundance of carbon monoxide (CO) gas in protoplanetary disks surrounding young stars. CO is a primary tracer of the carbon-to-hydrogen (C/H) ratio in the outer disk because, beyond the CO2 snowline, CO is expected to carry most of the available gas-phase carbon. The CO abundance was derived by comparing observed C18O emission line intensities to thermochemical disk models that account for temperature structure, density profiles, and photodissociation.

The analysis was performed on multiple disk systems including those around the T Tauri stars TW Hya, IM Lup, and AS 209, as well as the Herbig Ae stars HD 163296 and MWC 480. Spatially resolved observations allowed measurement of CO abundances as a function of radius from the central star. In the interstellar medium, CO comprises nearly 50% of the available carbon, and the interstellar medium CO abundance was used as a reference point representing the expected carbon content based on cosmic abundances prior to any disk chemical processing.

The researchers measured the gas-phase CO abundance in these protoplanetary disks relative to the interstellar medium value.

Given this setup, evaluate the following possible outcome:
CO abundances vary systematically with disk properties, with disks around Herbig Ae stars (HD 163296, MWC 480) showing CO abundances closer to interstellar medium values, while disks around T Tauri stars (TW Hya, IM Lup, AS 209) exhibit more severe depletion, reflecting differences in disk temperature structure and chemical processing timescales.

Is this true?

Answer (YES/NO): NO